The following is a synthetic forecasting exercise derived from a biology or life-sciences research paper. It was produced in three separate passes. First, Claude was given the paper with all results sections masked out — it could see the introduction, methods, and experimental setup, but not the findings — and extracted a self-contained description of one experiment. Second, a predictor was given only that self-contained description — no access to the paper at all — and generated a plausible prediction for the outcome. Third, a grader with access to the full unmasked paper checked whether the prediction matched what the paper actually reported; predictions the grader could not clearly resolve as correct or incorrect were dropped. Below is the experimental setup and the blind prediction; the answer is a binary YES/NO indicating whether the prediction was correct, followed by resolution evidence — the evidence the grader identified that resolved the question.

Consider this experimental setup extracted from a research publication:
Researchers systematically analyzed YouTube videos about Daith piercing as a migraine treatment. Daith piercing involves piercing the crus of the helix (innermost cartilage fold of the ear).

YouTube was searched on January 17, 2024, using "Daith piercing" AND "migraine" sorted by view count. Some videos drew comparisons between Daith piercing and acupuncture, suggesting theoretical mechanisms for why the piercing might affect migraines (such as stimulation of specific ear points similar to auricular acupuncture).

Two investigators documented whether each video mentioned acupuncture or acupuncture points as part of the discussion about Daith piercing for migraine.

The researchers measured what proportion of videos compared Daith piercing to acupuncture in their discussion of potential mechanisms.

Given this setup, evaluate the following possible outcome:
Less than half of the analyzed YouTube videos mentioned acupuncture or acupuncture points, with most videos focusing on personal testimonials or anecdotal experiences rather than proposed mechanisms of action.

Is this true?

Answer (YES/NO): YES